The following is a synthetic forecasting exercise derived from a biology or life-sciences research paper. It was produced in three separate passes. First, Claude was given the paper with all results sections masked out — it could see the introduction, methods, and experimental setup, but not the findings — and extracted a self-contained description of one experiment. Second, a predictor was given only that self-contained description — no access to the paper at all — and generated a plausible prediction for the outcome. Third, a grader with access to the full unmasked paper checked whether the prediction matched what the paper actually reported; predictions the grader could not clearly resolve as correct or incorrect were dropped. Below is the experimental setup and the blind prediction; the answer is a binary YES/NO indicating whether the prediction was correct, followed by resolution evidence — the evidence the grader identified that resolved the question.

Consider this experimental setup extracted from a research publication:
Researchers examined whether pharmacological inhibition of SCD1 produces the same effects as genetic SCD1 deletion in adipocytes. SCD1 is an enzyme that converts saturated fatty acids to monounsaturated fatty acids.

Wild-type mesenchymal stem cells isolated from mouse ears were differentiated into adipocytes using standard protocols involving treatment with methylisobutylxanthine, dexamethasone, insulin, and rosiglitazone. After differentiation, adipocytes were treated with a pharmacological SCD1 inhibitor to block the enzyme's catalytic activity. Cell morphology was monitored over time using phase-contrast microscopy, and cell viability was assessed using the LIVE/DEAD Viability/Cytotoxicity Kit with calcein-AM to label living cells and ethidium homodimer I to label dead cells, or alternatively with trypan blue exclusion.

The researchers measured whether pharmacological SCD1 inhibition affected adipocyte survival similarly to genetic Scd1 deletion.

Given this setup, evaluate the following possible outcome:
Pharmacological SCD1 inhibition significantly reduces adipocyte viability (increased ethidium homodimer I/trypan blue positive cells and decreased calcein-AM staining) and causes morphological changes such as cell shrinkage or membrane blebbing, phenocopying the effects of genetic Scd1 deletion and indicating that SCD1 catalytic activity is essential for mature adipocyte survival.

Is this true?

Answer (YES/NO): NO